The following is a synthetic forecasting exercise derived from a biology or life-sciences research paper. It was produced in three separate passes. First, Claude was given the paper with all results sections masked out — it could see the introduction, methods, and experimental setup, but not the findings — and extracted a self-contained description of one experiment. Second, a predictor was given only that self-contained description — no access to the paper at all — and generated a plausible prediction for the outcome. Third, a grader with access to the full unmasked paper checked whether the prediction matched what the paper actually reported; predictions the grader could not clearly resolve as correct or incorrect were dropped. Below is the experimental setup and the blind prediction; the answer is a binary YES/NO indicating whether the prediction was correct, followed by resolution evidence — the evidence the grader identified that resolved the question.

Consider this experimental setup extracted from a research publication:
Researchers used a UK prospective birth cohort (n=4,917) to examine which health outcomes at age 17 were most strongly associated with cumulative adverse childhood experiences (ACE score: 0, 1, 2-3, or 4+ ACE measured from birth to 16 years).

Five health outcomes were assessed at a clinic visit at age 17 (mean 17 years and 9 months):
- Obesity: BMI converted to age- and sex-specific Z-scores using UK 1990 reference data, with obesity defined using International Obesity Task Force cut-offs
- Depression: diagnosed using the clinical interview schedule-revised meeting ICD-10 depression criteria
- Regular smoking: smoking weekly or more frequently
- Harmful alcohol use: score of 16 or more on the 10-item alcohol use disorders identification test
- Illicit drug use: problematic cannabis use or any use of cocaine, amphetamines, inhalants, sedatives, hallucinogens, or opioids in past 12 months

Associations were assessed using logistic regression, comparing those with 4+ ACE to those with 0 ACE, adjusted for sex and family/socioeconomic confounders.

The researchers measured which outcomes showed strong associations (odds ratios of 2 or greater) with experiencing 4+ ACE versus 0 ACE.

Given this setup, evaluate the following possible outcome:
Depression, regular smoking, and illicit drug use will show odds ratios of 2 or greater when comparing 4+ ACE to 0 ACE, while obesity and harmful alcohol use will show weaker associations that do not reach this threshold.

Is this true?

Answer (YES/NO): YES